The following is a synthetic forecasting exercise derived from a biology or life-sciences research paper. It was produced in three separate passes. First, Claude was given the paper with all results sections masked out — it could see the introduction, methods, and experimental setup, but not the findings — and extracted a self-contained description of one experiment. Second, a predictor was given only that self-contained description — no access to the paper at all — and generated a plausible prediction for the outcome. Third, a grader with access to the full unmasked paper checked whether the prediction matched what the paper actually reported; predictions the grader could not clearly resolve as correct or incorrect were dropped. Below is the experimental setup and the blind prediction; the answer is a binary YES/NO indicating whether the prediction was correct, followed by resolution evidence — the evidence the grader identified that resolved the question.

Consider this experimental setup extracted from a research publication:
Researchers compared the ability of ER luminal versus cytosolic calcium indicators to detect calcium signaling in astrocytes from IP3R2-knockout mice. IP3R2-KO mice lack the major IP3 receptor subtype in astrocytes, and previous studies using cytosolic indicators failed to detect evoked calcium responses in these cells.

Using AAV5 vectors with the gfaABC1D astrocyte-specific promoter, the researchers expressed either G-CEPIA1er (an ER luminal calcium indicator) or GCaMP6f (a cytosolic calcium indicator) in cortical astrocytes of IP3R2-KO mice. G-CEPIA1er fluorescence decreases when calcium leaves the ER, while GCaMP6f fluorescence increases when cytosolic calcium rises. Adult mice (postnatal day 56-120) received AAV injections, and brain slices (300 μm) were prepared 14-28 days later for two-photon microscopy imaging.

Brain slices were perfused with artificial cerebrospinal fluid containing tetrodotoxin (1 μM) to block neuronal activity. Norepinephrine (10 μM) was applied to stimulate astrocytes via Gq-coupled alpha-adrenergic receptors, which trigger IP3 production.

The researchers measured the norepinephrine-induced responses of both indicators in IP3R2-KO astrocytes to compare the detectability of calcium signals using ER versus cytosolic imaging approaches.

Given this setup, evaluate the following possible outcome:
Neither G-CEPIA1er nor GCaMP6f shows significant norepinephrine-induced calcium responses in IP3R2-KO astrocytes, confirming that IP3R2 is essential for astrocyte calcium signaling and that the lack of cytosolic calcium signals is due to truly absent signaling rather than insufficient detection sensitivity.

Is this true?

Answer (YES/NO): NO